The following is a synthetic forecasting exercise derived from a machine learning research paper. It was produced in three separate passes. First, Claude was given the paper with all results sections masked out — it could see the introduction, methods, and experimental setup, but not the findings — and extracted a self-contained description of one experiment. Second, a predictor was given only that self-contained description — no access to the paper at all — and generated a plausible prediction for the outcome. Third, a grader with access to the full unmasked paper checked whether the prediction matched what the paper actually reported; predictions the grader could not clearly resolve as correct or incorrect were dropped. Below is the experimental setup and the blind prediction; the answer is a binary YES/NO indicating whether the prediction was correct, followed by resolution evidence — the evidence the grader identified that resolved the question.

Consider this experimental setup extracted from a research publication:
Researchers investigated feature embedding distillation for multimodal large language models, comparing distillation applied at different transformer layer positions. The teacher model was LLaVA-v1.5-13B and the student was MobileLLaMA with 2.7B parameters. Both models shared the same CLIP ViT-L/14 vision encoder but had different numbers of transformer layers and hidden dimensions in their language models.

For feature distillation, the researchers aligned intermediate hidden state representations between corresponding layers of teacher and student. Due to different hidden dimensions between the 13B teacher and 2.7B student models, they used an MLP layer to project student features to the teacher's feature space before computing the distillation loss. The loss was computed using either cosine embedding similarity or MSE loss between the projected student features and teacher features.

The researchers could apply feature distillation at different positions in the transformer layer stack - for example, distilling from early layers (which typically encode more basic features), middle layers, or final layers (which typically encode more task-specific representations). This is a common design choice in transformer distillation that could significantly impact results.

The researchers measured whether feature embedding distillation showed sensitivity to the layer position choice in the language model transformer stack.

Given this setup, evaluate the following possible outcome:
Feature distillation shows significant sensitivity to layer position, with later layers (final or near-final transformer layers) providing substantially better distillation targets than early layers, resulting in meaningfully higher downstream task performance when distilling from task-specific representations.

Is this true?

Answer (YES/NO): YES